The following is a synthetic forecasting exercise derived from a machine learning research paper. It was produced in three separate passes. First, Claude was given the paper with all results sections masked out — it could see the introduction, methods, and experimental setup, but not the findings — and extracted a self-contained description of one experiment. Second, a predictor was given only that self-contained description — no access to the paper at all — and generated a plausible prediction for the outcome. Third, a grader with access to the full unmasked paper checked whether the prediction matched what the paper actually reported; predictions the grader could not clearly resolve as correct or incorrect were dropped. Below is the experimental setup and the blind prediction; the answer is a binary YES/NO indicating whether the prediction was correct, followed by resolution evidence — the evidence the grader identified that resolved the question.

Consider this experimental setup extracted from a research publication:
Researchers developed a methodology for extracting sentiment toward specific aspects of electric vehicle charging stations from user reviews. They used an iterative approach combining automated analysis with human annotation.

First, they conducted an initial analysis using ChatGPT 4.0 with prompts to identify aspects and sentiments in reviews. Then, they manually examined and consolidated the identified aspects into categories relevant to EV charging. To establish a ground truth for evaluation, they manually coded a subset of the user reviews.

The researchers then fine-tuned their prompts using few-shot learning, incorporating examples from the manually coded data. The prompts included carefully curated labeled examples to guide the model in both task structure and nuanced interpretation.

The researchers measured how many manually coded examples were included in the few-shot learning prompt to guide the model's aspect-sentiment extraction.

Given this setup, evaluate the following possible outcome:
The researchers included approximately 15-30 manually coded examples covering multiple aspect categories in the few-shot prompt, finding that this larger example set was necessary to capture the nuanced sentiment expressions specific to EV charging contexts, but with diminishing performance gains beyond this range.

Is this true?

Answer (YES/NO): NO